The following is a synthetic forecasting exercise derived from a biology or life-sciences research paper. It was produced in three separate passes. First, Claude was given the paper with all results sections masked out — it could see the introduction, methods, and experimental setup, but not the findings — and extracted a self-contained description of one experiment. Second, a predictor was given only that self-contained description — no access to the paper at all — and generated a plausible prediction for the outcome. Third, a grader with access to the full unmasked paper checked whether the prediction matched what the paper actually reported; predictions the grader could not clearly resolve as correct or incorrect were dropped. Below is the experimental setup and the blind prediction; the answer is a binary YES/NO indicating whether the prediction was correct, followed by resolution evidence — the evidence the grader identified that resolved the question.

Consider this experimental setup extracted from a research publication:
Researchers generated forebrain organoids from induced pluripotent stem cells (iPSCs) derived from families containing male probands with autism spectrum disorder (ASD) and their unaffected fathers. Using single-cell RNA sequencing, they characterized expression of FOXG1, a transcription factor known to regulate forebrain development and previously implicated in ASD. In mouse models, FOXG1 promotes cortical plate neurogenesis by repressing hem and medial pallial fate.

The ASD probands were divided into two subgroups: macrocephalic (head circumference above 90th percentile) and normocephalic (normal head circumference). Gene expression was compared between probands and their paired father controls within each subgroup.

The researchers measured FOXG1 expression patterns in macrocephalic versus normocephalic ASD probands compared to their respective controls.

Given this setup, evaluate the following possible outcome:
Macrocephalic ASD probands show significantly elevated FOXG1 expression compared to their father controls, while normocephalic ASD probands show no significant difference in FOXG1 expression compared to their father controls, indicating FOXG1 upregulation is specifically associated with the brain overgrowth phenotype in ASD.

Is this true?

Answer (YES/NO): NO